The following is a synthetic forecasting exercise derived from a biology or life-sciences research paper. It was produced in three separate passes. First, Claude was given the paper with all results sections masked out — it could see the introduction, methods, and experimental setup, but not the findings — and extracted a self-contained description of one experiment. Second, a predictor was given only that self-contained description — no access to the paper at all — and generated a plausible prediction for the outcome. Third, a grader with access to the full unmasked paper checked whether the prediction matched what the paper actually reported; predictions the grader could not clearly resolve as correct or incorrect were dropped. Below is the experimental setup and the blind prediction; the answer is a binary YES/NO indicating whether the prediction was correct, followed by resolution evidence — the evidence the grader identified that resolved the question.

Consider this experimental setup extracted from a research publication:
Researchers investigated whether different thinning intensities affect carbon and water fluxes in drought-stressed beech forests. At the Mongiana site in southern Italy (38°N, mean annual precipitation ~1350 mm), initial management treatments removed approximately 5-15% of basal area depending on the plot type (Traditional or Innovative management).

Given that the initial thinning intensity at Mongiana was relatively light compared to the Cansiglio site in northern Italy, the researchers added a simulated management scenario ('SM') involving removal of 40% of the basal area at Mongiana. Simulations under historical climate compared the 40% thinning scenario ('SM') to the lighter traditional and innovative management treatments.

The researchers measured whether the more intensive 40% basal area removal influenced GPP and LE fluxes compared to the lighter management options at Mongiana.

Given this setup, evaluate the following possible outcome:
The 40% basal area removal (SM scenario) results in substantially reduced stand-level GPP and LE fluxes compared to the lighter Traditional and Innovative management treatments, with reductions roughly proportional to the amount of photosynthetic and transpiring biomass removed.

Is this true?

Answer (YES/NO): NO